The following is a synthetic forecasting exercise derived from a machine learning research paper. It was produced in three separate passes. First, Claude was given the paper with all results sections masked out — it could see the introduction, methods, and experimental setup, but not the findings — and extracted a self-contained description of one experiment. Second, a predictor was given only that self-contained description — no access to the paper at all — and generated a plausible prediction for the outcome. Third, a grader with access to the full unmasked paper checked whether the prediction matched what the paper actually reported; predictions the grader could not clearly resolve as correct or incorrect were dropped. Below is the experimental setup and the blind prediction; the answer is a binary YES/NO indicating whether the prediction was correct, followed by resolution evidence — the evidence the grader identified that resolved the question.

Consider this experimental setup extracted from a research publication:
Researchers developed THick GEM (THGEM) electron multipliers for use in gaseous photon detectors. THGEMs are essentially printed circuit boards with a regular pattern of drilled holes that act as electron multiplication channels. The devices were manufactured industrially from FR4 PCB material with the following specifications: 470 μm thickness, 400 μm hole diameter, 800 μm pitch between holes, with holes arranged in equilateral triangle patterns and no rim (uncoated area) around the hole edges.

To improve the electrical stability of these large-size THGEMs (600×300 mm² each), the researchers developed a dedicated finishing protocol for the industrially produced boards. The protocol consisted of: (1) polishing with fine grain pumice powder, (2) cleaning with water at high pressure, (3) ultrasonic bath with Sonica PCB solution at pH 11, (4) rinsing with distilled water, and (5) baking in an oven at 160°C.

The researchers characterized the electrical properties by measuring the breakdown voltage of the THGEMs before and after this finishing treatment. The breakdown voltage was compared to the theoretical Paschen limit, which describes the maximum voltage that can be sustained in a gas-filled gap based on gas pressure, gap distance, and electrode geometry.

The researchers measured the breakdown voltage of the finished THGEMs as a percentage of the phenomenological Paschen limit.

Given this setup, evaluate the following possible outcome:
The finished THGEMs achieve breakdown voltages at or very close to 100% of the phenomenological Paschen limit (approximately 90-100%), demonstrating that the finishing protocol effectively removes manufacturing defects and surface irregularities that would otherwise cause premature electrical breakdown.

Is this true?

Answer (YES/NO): YES